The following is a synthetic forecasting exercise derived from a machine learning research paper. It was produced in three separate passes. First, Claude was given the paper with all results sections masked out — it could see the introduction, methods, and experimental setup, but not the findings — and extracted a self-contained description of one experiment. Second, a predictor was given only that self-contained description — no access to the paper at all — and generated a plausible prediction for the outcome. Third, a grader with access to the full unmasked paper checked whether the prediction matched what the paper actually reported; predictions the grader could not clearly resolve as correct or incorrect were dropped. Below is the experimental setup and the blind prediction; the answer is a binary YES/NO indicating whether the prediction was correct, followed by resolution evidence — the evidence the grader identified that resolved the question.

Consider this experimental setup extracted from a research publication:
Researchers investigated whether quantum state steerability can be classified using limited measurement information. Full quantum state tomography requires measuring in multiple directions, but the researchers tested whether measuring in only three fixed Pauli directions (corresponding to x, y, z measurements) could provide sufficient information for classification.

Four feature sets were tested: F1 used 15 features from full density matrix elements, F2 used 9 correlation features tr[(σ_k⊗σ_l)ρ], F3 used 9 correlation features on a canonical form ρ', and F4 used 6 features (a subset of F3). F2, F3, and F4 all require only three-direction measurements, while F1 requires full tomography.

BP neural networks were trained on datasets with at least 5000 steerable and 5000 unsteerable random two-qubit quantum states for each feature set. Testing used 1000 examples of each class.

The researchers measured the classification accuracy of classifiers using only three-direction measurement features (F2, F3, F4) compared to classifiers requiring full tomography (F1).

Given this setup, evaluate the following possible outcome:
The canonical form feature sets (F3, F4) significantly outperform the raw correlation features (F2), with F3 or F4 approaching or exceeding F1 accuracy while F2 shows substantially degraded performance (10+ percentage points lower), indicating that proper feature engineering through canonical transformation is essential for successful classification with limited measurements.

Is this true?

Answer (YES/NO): NO